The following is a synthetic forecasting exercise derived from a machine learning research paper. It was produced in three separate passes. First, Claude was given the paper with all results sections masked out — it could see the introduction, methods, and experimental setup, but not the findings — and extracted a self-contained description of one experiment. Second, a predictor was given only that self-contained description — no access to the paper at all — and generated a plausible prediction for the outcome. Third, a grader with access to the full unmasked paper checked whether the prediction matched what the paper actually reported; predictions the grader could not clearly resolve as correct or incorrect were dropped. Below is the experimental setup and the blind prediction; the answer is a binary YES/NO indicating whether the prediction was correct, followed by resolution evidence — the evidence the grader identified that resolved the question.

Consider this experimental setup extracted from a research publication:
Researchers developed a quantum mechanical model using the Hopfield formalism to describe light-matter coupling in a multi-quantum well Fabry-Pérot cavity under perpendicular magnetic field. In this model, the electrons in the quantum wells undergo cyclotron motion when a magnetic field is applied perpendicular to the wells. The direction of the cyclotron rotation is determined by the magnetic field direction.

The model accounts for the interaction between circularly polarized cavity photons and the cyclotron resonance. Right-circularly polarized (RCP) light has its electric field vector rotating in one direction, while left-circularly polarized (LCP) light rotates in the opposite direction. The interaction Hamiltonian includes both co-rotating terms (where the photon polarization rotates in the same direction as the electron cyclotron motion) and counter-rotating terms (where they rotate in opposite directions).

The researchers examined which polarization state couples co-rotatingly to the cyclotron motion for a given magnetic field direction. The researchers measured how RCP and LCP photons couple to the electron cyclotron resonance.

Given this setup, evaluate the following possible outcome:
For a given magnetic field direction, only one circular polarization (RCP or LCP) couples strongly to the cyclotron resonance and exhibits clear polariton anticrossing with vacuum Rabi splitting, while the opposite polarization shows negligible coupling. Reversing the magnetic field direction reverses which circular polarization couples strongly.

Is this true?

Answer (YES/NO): YES